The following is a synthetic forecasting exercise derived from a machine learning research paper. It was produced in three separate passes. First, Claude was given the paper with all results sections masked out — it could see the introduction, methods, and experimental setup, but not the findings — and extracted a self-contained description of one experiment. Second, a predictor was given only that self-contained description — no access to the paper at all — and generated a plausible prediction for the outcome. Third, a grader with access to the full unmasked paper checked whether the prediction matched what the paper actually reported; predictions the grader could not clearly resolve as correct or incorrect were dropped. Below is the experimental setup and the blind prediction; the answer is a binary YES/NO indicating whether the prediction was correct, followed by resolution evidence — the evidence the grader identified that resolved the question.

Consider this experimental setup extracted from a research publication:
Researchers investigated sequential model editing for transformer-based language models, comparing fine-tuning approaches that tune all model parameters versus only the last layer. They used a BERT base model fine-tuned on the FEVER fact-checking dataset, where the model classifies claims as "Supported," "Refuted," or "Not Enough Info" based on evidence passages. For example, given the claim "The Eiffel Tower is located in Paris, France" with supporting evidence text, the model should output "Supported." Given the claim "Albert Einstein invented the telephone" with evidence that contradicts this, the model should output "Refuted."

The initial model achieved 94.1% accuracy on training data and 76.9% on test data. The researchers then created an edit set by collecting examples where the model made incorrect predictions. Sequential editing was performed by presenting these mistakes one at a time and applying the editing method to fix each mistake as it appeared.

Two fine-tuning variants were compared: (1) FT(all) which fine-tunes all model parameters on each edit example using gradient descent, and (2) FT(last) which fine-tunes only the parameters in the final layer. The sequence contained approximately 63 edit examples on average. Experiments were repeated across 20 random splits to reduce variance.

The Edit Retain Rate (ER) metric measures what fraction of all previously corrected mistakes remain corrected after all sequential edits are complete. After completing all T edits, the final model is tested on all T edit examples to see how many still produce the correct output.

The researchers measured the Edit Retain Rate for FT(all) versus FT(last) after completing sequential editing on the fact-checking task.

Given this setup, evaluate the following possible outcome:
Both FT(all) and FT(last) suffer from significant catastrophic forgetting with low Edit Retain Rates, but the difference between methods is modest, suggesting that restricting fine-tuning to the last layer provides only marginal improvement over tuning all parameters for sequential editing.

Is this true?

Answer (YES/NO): NO